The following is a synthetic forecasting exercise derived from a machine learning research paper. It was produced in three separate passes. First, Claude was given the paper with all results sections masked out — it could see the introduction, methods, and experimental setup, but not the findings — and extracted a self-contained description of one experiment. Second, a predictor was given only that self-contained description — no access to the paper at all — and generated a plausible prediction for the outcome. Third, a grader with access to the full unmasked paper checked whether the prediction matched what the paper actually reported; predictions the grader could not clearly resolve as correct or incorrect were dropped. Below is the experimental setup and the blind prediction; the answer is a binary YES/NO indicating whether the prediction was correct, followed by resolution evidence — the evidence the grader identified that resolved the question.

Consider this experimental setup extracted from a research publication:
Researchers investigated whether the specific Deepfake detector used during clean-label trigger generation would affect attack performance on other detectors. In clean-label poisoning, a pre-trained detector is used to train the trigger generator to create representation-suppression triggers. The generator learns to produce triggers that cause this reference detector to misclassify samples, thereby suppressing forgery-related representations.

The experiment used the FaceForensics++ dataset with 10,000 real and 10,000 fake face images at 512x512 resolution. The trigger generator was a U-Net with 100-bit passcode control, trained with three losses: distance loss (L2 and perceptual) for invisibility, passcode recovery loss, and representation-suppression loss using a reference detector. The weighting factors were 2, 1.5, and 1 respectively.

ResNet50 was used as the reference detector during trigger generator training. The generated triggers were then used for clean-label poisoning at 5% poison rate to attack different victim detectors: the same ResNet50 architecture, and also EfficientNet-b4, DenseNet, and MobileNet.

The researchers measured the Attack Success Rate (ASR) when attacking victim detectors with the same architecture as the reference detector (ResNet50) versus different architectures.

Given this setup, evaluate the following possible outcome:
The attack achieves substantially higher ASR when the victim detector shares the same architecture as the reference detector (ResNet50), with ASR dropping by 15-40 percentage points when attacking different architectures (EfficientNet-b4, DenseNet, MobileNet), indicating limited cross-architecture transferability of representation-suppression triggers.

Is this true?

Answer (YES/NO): NO